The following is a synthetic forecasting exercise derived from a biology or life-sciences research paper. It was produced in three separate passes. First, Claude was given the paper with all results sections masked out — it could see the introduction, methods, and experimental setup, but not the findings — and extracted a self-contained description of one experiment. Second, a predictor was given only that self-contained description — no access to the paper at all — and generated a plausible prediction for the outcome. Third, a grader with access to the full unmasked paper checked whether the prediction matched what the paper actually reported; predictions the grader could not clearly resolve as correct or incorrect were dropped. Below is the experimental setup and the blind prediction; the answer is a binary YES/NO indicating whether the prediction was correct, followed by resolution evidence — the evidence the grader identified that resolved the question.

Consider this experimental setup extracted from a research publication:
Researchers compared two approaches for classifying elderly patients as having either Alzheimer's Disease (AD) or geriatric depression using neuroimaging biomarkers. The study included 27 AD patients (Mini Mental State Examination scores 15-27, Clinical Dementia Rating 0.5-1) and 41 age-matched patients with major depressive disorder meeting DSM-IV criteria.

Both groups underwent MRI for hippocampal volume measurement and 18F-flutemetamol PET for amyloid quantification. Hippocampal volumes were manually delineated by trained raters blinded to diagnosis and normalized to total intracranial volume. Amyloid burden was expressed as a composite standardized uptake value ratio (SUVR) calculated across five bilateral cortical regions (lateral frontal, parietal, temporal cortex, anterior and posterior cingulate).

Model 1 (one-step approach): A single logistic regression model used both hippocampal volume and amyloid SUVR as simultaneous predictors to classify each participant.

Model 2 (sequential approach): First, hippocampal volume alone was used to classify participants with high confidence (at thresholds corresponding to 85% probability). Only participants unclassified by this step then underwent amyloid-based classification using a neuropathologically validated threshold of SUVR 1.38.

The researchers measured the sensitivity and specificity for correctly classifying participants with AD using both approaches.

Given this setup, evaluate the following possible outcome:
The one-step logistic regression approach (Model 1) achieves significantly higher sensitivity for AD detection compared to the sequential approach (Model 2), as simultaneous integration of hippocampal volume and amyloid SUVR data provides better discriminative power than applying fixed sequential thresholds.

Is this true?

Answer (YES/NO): YES